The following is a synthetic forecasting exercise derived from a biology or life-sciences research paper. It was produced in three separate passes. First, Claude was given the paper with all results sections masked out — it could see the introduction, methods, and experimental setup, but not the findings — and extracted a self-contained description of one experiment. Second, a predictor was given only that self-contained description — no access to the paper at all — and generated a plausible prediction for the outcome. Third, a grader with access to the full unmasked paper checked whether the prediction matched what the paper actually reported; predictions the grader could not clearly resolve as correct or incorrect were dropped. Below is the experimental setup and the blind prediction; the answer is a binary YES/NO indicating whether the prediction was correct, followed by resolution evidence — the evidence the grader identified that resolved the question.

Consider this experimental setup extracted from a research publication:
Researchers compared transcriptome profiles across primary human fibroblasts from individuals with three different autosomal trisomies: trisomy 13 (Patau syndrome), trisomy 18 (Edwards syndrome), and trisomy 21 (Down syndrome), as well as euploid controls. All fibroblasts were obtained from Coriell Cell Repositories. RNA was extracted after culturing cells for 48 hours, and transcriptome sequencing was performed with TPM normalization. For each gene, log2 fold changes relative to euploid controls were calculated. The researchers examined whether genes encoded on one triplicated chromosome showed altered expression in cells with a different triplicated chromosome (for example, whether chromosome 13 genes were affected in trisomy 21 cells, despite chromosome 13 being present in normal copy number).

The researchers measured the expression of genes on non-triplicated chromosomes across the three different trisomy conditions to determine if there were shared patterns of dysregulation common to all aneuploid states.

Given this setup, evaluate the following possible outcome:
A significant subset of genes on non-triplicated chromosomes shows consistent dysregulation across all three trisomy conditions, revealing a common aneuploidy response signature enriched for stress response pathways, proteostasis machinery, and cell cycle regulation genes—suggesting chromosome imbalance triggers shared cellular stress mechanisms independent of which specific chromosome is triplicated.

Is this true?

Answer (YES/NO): NO